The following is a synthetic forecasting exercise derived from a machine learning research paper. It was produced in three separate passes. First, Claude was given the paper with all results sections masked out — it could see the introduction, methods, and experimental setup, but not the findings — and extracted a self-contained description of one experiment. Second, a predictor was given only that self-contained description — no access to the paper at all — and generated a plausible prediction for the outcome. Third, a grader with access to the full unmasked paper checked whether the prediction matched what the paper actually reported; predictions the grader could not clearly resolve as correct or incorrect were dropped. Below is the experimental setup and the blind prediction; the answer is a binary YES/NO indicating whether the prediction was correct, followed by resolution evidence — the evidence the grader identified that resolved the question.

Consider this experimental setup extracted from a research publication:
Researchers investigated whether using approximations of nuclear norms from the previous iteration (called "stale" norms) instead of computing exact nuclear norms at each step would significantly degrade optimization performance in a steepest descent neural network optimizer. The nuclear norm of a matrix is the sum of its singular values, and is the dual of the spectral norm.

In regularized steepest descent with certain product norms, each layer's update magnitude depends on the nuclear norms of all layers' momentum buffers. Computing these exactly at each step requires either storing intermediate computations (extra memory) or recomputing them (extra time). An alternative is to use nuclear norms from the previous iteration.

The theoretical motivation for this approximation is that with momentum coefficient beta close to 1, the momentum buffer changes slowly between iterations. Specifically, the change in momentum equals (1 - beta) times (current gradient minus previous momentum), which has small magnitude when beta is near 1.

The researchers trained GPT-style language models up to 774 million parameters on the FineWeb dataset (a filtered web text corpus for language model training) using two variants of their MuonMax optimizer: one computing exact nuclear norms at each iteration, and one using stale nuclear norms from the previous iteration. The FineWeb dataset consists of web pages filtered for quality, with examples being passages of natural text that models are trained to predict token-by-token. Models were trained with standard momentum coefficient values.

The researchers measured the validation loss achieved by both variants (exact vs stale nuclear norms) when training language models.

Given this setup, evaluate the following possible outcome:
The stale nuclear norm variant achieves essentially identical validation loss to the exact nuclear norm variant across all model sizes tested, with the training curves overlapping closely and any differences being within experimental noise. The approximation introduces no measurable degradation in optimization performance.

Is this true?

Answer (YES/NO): NO